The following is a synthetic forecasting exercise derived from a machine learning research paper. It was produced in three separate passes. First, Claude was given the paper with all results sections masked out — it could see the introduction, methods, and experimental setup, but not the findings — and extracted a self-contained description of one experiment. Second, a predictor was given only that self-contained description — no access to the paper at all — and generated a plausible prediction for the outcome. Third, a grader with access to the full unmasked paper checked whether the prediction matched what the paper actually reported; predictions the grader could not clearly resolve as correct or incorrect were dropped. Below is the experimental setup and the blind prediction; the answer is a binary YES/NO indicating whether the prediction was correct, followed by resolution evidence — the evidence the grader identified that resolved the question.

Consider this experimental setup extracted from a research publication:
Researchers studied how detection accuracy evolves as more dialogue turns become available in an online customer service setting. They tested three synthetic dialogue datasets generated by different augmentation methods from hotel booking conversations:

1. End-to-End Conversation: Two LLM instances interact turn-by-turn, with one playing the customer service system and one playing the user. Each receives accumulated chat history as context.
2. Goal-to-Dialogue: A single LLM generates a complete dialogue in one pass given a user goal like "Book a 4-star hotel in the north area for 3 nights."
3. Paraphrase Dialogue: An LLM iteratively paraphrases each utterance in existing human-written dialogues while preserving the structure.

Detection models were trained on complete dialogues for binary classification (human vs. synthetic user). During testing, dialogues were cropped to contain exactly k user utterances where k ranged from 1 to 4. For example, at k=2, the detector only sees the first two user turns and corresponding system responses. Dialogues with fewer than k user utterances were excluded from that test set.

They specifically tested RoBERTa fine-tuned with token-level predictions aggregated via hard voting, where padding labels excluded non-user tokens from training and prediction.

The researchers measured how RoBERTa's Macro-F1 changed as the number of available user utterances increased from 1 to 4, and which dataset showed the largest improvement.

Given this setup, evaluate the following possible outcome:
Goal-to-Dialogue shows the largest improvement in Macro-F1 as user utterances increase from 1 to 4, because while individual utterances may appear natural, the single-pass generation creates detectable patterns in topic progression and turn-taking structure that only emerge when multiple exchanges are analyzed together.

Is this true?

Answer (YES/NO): NO